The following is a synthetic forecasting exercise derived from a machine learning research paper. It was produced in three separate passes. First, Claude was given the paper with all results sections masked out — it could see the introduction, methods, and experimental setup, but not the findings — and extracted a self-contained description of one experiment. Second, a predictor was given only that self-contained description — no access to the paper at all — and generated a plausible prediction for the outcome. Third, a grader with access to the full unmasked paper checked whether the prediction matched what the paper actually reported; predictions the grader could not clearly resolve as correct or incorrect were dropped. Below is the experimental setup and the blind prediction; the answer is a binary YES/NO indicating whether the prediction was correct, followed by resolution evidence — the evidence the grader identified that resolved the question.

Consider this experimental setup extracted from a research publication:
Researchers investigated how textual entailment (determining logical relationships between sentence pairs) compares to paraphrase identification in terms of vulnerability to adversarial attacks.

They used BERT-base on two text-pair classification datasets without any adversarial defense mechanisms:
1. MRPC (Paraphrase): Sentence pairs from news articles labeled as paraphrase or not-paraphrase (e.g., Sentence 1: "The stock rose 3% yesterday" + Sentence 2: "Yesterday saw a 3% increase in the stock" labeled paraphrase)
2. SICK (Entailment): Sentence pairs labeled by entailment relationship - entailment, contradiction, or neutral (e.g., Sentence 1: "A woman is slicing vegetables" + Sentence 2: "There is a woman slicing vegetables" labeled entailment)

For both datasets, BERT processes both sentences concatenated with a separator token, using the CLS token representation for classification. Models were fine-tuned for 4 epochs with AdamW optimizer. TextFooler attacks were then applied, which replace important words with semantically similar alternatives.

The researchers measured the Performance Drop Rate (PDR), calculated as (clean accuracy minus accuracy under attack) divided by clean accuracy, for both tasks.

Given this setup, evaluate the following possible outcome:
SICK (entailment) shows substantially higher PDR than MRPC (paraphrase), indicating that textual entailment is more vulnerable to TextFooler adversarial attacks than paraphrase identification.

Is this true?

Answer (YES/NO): NO